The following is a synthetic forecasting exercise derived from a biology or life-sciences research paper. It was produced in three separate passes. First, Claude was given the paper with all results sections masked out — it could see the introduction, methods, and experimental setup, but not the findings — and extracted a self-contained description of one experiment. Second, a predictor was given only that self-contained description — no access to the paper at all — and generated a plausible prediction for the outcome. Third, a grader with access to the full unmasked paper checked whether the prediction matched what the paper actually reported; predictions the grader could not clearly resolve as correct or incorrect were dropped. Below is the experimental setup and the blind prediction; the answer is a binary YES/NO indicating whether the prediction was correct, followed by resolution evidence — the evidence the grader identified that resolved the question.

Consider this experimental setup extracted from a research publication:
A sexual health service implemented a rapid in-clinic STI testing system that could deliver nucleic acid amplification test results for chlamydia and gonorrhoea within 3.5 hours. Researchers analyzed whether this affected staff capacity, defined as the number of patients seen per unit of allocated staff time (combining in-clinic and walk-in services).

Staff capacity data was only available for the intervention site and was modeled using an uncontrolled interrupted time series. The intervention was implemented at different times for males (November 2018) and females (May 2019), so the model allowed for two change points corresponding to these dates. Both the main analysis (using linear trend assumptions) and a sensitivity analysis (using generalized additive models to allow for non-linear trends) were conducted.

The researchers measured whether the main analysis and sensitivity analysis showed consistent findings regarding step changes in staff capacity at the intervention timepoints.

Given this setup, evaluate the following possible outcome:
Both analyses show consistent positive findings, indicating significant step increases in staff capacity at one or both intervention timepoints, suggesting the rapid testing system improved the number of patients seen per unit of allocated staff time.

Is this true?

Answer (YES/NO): NO